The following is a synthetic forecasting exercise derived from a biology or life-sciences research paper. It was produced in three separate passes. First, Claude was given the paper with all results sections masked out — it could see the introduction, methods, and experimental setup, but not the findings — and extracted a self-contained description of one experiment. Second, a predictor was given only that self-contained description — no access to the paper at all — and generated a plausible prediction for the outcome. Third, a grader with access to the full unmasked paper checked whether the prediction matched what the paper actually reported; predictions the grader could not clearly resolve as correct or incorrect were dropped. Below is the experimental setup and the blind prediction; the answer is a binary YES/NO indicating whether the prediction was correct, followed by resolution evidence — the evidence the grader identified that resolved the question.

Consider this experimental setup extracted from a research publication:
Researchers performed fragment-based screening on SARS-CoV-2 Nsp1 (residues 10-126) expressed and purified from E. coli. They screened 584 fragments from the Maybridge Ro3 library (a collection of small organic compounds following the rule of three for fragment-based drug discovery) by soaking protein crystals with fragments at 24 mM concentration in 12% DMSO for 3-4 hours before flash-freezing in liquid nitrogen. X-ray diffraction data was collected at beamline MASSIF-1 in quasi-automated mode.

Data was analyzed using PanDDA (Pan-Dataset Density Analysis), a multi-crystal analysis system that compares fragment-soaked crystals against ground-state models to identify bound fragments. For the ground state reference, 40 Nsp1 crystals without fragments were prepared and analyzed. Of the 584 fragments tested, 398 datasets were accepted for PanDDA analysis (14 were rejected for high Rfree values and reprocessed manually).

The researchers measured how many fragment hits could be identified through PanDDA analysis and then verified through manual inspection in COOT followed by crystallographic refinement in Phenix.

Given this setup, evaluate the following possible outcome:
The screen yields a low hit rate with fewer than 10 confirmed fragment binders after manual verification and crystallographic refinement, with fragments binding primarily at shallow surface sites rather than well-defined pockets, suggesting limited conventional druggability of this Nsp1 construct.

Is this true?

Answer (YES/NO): NO